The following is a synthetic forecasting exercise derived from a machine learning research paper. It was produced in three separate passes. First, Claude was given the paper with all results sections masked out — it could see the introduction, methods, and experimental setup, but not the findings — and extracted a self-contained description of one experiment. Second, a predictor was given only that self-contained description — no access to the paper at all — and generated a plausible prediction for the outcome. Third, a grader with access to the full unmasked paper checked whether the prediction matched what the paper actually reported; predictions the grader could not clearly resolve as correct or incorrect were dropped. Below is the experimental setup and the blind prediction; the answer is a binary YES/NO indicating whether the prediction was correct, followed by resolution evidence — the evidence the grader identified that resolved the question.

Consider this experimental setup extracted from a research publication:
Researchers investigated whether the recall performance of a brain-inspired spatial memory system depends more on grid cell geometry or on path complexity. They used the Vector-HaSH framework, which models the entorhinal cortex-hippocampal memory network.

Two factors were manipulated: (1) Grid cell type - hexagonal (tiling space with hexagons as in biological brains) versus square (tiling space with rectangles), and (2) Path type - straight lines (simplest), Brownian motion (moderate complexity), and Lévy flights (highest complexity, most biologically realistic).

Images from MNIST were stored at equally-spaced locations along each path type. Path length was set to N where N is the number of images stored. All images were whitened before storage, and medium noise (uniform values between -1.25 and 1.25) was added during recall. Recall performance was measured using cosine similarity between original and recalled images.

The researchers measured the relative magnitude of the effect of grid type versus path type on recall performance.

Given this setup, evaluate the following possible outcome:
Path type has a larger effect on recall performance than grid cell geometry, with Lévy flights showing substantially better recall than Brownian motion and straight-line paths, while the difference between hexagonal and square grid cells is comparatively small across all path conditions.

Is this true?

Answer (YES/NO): NO